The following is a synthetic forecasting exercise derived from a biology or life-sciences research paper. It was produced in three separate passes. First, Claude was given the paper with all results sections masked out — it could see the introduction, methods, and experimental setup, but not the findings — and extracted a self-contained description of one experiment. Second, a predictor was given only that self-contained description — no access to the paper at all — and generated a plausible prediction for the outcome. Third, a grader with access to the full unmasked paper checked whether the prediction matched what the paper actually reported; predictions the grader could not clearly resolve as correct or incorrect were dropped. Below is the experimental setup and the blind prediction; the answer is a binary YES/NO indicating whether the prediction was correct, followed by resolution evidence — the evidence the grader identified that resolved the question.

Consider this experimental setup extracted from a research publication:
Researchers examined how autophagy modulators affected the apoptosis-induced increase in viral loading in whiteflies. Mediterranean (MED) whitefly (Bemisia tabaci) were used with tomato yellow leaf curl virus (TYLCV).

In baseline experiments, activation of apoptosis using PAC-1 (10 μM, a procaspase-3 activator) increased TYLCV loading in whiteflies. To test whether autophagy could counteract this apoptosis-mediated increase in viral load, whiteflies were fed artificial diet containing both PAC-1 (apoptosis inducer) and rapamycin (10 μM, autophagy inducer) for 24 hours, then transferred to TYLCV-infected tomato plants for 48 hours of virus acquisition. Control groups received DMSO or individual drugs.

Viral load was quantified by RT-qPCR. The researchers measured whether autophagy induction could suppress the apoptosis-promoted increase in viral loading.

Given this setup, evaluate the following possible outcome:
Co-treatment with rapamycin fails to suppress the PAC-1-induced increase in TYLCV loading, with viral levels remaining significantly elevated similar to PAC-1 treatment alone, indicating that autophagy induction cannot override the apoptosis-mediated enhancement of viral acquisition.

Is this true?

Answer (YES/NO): NO